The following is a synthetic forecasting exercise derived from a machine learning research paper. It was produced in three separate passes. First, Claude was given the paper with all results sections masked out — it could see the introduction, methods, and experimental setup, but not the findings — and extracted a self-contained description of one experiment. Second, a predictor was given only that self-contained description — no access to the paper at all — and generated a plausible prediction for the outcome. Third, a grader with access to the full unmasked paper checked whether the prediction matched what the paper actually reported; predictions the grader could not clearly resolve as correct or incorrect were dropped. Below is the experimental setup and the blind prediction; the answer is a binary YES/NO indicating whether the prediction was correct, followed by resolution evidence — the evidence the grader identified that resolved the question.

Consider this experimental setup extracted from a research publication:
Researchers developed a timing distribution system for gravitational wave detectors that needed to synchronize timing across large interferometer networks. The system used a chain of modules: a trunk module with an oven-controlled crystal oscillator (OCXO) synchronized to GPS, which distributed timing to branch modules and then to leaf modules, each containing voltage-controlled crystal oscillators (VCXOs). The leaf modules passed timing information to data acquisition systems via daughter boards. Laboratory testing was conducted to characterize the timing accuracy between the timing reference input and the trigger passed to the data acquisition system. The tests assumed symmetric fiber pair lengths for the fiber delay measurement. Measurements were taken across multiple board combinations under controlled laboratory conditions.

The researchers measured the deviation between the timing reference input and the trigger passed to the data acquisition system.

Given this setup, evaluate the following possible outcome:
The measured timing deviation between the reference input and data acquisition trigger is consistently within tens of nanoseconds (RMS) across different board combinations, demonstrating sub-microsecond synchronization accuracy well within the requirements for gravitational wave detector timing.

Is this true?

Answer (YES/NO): YES